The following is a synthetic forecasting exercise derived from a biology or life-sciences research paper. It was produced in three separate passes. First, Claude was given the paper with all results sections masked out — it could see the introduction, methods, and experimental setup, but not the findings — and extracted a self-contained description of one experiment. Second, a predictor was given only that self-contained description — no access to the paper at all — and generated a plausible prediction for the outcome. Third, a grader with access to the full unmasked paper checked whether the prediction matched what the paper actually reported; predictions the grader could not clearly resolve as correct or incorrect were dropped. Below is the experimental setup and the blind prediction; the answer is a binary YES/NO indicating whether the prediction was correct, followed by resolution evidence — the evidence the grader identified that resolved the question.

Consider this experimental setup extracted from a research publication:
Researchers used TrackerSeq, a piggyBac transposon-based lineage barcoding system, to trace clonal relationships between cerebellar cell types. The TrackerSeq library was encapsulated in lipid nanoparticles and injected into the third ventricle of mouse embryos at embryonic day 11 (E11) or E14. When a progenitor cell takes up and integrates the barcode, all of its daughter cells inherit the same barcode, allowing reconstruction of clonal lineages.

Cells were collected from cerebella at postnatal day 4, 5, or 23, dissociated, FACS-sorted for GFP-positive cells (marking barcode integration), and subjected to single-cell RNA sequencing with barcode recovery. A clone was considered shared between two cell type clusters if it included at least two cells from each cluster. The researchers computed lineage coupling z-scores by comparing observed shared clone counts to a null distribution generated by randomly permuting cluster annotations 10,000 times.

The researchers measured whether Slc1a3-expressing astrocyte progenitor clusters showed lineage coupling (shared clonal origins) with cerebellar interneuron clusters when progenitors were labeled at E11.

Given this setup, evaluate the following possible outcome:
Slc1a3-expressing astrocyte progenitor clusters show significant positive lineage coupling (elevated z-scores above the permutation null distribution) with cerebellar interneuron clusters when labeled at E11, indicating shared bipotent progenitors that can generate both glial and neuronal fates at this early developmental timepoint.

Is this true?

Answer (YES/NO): YES